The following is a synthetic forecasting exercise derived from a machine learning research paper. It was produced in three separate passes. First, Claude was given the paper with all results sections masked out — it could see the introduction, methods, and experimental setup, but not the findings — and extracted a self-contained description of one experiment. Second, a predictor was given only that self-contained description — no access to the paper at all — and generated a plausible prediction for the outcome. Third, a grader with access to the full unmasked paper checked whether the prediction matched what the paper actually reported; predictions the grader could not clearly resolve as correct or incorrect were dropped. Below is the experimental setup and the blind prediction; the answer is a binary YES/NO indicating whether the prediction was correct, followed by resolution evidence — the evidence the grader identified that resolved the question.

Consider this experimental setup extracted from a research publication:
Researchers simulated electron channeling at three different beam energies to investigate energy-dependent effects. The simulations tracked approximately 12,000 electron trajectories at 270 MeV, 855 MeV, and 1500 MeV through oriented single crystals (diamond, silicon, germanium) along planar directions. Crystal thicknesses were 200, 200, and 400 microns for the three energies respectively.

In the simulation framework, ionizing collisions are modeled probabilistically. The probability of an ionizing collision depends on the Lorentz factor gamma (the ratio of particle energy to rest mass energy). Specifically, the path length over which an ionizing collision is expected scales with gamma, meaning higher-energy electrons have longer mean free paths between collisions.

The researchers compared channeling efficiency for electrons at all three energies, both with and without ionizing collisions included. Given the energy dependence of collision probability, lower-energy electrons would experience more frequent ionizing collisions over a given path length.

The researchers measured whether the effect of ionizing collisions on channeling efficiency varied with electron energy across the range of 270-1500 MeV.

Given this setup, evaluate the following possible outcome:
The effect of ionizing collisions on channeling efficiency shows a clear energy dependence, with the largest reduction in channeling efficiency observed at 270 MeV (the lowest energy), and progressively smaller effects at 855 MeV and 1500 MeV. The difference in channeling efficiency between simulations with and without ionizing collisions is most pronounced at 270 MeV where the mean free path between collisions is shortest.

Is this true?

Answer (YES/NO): NO